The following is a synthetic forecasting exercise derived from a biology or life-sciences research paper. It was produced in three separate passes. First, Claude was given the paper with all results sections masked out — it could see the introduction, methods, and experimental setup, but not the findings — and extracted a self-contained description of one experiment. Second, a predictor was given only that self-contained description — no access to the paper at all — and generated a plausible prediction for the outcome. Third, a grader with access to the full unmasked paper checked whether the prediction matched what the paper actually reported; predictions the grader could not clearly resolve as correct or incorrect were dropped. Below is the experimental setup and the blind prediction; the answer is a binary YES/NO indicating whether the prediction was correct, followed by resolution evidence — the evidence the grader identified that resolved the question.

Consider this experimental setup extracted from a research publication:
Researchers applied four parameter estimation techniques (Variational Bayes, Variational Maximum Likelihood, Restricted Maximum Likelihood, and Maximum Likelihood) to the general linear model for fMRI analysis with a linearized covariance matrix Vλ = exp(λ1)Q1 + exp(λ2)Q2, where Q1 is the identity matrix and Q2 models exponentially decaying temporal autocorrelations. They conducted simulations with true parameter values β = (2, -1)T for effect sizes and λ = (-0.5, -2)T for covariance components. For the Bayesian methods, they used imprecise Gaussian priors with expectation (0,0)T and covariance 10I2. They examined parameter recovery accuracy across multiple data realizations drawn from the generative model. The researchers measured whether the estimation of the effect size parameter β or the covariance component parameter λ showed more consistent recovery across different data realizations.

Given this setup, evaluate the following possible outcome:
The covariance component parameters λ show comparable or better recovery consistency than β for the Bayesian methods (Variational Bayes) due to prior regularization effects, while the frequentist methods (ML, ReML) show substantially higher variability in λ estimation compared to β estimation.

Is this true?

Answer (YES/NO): NO